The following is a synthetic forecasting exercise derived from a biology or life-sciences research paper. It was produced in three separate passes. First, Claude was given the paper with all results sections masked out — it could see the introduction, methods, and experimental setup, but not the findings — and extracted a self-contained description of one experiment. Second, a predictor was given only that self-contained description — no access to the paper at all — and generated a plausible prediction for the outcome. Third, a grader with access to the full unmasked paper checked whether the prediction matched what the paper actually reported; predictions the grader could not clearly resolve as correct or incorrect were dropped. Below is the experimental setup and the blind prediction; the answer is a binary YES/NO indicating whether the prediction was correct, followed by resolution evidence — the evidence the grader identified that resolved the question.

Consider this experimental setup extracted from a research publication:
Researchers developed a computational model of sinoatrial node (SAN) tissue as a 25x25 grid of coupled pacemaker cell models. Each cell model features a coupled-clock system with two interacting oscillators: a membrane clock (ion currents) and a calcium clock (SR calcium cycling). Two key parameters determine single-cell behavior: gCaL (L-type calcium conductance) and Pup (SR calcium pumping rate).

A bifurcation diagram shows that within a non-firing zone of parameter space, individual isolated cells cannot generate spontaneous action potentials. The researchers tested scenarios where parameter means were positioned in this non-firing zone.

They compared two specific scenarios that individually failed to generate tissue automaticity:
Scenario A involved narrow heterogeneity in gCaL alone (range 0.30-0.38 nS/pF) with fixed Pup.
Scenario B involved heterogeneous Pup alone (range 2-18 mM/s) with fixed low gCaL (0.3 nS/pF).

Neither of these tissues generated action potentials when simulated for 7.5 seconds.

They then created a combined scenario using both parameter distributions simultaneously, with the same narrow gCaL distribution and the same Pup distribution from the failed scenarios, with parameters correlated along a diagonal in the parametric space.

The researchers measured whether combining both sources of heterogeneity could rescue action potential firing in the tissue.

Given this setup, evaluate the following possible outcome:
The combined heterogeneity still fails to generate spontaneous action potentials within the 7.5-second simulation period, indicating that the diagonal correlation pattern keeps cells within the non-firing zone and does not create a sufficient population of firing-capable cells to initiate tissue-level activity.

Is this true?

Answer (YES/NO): NO